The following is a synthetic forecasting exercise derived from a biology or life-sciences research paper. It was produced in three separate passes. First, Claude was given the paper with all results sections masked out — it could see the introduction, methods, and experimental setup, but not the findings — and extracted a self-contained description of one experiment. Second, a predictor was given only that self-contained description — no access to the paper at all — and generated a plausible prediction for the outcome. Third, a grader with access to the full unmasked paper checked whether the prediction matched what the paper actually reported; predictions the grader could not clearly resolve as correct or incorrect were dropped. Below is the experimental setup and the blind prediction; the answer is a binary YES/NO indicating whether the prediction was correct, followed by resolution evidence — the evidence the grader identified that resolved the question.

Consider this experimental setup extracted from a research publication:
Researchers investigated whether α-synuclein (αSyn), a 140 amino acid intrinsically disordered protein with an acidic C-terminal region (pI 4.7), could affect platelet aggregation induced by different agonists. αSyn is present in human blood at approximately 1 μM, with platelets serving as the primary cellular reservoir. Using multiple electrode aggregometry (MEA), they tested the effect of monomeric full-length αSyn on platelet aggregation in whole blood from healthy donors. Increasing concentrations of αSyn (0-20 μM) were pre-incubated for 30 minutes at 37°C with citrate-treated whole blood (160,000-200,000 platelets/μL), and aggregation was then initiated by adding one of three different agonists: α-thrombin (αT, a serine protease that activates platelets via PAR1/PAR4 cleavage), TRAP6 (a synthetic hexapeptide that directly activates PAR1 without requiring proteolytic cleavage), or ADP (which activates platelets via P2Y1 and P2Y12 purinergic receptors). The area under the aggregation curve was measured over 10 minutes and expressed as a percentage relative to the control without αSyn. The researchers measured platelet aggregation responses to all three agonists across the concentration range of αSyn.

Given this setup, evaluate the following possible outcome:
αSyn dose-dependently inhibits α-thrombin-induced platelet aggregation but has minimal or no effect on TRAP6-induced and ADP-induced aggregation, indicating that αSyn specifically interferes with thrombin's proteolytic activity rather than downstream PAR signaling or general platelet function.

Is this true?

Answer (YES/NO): NO